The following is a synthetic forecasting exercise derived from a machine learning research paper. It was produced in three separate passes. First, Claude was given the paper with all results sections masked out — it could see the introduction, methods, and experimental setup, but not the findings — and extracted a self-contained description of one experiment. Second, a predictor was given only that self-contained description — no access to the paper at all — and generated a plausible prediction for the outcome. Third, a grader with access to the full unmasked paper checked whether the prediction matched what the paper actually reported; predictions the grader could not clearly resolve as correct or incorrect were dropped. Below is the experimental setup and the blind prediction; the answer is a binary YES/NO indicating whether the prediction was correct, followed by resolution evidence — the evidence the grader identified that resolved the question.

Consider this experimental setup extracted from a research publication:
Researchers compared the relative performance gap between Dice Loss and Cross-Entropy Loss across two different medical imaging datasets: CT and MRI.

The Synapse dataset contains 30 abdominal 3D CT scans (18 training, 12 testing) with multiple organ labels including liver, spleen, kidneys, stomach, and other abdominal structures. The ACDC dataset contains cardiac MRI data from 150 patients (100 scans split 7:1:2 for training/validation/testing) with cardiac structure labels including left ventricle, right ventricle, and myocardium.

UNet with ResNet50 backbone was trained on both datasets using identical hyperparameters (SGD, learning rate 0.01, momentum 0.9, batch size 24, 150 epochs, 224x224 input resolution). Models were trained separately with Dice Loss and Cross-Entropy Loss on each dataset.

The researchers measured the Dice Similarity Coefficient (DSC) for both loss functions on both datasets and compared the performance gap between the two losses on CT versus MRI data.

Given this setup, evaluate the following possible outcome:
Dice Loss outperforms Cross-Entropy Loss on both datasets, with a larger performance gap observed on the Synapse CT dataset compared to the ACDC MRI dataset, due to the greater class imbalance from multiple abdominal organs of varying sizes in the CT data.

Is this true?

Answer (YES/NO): YES